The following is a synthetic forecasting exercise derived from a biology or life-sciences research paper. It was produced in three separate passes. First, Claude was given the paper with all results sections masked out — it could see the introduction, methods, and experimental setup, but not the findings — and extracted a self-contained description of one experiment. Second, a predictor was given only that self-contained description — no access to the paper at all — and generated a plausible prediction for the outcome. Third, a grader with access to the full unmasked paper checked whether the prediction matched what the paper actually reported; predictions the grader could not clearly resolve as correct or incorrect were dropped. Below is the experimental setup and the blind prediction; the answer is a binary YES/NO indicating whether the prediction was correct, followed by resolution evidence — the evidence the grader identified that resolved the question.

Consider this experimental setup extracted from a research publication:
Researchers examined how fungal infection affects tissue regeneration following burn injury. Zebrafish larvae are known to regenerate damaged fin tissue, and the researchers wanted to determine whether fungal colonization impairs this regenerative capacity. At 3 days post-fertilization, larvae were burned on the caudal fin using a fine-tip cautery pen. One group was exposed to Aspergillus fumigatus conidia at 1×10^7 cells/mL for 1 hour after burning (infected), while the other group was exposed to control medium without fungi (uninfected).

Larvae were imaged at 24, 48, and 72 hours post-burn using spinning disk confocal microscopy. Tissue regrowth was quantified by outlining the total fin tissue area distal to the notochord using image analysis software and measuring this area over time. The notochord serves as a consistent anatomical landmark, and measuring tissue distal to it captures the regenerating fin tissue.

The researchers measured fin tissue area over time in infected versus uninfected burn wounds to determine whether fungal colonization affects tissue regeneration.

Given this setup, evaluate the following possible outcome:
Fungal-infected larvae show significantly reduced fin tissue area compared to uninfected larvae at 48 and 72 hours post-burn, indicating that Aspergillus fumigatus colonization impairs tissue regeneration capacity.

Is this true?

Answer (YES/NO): NO